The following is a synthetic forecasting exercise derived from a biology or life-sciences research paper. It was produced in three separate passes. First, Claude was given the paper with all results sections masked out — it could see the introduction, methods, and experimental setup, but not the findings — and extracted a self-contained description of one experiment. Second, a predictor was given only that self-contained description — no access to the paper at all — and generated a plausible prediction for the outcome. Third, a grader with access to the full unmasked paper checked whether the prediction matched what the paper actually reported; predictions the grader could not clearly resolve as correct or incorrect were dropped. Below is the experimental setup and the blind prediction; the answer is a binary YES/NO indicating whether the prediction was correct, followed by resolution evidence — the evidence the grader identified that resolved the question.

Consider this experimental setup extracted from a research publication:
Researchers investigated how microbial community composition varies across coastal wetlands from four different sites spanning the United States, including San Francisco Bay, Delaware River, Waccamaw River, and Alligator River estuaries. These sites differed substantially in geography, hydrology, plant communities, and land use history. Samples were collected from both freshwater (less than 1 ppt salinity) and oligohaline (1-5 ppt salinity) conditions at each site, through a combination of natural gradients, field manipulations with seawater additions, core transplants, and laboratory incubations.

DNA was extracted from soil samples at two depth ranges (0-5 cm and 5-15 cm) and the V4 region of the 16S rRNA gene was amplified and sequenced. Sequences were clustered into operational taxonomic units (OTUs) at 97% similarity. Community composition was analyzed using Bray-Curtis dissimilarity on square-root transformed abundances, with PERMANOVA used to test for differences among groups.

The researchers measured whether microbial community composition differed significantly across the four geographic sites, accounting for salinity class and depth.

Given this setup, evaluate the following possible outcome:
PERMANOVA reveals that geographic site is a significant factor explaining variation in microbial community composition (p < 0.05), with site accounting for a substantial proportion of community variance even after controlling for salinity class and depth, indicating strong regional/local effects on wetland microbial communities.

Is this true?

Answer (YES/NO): YES